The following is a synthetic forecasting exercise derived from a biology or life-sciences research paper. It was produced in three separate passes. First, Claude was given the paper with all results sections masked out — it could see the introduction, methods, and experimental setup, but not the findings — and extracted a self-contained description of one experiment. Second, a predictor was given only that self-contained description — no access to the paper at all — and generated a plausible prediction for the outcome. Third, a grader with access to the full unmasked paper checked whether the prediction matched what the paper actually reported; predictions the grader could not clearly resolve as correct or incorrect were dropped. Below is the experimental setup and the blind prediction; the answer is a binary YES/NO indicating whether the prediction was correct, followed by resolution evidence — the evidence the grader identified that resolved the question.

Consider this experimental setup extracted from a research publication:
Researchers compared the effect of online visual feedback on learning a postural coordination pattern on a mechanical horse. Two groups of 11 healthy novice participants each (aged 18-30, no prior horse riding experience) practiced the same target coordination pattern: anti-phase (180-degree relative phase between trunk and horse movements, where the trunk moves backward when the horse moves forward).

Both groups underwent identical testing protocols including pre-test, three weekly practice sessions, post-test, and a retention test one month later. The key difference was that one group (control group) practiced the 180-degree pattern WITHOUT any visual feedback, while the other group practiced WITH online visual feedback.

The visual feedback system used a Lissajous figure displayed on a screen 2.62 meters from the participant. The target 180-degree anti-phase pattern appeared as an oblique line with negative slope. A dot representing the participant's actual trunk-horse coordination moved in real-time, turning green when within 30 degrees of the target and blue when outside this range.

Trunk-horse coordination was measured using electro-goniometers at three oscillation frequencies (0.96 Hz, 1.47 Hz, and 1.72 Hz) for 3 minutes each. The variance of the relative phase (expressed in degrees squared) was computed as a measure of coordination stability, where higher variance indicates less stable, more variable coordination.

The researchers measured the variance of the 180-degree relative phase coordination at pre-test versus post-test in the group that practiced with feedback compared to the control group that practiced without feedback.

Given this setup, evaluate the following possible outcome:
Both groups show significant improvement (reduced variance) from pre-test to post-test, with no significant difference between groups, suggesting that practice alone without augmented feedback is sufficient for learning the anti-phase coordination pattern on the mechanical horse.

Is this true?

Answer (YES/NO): NO